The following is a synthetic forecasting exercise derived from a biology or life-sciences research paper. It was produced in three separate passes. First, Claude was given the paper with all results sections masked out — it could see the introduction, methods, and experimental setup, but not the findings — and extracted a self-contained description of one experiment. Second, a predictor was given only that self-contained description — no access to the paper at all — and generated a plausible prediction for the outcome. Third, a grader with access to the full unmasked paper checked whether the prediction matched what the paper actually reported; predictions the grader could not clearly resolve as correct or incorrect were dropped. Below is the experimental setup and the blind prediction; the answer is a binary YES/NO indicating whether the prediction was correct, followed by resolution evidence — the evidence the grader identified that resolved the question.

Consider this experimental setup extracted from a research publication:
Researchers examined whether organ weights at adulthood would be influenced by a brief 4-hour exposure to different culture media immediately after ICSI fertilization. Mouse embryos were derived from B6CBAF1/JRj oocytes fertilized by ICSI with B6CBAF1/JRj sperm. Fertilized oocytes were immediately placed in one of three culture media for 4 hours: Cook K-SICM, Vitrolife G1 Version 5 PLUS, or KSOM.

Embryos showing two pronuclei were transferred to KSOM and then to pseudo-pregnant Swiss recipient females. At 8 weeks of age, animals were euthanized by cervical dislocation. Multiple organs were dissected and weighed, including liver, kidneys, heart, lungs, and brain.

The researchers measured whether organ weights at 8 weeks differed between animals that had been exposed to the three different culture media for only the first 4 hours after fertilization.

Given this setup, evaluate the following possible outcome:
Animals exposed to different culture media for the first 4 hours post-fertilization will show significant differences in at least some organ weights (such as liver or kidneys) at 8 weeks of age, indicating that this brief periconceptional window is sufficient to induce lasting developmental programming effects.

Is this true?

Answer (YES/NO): YES